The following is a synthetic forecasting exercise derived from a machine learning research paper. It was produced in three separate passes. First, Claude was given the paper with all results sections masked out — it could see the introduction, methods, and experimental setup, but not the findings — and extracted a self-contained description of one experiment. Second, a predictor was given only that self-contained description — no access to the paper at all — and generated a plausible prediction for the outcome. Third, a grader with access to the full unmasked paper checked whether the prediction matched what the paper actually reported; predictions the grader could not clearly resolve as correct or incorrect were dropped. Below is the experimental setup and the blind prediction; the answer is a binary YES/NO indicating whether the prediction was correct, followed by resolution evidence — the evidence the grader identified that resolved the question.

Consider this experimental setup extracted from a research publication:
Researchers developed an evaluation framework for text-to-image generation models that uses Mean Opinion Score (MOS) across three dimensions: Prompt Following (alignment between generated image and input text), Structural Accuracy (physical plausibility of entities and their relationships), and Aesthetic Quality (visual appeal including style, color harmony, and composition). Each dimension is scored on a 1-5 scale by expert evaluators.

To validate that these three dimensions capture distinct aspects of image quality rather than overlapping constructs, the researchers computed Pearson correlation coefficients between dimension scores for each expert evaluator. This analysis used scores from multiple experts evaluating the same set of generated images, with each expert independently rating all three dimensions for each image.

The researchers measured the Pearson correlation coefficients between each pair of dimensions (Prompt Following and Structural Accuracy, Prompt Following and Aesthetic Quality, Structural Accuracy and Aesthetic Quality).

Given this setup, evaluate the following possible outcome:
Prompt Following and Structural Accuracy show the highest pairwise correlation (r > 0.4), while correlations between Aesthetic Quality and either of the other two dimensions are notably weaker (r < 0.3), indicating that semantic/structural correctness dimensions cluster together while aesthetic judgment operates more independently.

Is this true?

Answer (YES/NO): NO